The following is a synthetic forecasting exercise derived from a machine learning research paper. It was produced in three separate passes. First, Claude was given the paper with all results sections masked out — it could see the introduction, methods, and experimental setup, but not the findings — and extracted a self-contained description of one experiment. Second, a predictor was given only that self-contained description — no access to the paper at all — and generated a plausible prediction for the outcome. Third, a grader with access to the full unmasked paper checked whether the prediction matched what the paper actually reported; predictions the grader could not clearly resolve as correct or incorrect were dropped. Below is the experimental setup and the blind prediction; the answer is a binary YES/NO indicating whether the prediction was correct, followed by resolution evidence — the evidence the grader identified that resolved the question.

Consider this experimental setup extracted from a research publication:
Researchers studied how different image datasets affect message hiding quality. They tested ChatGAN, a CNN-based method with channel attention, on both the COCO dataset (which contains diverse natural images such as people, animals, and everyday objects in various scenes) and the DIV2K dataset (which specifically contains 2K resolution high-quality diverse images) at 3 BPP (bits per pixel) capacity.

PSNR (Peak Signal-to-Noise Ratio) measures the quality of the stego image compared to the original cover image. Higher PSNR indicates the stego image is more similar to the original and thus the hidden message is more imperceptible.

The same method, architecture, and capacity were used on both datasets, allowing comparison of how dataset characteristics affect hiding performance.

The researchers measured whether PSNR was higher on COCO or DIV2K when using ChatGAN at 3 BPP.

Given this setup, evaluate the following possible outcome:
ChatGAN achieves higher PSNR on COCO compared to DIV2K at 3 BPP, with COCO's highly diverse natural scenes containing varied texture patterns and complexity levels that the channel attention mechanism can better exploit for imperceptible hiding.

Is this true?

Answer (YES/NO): YES